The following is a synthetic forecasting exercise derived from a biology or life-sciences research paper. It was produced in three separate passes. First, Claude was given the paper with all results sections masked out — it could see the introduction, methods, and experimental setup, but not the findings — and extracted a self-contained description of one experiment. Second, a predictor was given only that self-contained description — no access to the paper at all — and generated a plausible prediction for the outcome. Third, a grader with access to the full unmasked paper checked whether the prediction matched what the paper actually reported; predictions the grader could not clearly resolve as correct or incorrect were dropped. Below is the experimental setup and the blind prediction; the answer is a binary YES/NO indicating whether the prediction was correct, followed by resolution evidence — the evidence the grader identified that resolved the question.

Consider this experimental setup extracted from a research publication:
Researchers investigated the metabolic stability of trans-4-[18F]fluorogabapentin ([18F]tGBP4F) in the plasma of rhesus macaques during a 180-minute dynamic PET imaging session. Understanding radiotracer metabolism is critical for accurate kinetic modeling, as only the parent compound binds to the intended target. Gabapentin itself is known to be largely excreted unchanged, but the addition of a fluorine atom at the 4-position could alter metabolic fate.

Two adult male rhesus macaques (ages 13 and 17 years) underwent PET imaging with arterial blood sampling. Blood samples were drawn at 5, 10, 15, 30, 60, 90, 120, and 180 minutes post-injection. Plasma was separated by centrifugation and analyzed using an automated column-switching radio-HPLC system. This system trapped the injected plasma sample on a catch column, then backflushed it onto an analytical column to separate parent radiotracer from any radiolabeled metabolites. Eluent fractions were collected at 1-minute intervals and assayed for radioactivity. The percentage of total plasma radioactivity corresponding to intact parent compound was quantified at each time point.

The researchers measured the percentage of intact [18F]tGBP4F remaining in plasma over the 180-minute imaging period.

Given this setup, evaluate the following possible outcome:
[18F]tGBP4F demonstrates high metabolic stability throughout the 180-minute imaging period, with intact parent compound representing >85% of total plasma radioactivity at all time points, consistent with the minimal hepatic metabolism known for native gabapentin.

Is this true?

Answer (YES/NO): YES